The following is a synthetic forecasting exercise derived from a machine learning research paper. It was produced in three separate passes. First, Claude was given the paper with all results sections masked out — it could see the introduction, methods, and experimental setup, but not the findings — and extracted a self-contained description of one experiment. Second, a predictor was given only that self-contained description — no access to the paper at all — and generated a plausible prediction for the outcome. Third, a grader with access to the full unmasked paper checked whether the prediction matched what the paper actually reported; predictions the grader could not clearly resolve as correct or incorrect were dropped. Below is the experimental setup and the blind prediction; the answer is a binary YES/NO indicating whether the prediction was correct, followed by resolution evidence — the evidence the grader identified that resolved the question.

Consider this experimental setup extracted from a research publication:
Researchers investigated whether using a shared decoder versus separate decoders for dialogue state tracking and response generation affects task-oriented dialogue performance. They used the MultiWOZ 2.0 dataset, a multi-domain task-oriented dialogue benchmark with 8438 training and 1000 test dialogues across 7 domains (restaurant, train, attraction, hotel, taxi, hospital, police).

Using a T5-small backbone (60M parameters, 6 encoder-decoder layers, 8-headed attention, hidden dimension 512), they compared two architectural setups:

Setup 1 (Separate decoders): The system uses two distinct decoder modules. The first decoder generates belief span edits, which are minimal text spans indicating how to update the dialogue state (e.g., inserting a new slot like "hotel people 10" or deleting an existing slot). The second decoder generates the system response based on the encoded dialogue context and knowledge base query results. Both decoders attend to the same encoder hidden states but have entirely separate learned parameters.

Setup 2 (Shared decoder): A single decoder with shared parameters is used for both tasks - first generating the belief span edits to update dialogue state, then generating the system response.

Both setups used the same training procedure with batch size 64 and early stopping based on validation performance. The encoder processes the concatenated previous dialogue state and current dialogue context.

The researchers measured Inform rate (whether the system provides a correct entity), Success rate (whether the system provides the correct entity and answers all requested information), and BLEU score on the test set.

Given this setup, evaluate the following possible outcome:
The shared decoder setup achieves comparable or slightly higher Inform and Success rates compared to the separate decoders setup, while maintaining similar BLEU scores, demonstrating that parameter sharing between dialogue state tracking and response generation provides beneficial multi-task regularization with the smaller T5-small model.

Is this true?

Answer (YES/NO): NO